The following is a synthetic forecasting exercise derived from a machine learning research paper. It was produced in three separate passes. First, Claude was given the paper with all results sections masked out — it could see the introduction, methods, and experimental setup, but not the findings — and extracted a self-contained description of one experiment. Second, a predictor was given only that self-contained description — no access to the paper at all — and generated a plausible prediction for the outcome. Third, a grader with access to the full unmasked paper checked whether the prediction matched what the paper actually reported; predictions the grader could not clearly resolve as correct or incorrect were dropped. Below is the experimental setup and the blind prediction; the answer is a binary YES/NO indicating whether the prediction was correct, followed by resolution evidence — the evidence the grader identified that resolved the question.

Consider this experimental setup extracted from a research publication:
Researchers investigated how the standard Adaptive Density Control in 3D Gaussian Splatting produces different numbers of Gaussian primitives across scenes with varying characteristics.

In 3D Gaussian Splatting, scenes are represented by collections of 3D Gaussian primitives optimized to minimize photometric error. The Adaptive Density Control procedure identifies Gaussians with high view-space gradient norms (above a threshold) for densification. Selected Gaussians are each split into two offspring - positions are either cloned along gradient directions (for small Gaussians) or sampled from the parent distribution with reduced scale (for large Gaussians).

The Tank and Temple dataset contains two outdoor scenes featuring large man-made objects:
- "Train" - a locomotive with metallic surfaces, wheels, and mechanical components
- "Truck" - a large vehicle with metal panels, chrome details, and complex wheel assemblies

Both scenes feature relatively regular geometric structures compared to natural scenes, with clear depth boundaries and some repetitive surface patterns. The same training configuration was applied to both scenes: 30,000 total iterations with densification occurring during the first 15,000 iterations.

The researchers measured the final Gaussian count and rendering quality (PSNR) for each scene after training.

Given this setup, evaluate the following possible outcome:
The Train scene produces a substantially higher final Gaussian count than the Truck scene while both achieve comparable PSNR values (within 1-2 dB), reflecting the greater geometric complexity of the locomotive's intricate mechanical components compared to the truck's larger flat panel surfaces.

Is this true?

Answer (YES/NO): NO